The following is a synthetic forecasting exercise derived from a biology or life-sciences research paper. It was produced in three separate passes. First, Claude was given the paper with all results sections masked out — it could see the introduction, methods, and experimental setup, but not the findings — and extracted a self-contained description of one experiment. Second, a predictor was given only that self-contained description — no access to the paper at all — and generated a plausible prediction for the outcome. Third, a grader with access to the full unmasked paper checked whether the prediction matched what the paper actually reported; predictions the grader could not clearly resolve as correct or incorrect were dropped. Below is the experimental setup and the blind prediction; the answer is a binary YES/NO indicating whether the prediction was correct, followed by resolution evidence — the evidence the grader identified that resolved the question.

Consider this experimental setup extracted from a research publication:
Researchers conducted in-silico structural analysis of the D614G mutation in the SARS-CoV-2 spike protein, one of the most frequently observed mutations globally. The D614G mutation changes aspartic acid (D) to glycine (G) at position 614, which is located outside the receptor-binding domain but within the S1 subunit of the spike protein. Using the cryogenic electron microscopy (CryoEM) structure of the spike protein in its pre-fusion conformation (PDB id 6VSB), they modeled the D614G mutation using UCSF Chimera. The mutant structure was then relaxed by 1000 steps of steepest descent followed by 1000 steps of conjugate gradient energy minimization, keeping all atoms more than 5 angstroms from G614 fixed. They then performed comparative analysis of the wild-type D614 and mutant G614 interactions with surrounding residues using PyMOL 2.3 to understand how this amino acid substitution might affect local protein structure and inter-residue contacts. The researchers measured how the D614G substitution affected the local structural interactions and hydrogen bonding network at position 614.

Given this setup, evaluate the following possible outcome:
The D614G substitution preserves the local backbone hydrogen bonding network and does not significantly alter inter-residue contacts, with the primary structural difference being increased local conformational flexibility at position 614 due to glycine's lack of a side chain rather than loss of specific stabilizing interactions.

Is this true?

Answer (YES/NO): NO